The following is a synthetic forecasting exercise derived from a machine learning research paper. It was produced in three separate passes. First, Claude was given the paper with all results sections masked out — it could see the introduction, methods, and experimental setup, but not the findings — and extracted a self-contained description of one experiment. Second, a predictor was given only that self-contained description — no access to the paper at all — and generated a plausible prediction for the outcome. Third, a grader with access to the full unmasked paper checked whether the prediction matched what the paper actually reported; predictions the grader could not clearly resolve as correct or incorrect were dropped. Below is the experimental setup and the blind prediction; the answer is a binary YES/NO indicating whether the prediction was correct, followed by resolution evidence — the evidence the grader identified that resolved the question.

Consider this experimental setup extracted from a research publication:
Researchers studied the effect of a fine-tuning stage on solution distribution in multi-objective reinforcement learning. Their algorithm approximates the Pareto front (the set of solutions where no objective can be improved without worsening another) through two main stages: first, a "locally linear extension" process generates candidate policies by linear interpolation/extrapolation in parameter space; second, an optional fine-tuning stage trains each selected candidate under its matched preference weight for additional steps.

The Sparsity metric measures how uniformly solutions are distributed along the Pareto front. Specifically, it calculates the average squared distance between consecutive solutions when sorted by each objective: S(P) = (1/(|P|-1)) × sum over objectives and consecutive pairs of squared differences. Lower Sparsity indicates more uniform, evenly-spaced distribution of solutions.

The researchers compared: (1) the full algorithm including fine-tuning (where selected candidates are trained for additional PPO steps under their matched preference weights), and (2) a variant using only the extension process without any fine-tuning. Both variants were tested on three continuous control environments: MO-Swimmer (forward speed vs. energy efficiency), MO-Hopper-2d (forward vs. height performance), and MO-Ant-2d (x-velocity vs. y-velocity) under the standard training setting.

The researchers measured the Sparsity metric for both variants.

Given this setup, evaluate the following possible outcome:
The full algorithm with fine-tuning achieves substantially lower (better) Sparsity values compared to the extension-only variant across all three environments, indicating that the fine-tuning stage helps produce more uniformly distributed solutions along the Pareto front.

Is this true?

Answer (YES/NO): NO